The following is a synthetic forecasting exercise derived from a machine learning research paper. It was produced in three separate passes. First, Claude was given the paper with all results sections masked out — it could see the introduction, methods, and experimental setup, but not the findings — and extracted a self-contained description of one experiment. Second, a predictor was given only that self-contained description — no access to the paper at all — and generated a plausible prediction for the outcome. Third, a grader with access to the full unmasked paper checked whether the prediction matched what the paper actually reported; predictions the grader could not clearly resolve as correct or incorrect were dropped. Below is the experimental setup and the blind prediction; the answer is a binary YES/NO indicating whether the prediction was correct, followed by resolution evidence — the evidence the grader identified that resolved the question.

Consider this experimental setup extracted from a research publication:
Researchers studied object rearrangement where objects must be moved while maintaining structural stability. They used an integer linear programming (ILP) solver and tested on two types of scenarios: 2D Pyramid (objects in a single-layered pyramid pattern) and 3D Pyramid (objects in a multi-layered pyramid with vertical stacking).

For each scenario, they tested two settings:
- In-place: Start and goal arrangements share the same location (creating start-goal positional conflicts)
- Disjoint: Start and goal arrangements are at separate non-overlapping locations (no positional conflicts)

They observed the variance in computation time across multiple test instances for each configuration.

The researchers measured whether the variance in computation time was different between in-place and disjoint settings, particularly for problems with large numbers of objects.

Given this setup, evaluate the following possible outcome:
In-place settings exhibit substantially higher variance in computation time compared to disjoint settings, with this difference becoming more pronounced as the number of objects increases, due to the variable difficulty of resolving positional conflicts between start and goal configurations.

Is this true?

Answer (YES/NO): YES